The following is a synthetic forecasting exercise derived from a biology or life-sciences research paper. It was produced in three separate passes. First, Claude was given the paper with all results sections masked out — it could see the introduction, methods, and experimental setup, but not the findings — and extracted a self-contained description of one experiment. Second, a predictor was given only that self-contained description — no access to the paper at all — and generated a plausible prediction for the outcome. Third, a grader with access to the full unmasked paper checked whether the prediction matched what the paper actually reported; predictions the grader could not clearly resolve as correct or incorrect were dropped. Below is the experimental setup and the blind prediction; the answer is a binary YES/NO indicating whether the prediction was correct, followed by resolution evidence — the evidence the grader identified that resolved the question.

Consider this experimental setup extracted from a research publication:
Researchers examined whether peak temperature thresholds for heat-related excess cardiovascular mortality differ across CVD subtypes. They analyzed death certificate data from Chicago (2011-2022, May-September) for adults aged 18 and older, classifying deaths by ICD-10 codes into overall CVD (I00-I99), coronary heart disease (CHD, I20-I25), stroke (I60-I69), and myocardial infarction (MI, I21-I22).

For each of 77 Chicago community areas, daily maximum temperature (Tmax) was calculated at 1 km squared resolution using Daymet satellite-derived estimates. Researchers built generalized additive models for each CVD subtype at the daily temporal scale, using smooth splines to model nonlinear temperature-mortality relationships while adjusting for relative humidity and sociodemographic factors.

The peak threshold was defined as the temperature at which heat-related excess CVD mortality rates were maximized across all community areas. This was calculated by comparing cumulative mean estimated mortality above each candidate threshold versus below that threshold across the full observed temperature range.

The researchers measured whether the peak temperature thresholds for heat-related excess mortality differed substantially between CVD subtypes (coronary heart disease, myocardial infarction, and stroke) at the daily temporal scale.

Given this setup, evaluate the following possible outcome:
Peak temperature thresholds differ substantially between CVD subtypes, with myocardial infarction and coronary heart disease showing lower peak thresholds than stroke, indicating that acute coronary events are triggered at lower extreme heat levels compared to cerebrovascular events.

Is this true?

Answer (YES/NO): NO